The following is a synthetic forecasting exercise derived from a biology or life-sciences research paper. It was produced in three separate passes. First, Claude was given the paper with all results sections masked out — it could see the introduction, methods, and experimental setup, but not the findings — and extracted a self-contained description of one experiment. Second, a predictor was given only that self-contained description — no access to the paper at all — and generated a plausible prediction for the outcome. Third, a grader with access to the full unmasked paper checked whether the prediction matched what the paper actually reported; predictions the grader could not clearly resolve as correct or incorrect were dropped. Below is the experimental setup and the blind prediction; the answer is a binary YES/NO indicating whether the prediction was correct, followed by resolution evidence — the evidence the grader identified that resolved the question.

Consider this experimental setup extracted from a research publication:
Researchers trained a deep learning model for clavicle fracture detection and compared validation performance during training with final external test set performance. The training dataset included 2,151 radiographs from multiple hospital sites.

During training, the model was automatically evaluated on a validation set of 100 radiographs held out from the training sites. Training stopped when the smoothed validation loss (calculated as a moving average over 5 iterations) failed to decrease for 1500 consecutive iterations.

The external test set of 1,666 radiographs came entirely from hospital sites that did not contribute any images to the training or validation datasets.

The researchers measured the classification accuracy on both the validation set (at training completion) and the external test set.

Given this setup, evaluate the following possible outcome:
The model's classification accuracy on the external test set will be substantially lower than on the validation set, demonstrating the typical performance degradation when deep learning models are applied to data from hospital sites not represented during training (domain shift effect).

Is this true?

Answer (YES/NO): NO